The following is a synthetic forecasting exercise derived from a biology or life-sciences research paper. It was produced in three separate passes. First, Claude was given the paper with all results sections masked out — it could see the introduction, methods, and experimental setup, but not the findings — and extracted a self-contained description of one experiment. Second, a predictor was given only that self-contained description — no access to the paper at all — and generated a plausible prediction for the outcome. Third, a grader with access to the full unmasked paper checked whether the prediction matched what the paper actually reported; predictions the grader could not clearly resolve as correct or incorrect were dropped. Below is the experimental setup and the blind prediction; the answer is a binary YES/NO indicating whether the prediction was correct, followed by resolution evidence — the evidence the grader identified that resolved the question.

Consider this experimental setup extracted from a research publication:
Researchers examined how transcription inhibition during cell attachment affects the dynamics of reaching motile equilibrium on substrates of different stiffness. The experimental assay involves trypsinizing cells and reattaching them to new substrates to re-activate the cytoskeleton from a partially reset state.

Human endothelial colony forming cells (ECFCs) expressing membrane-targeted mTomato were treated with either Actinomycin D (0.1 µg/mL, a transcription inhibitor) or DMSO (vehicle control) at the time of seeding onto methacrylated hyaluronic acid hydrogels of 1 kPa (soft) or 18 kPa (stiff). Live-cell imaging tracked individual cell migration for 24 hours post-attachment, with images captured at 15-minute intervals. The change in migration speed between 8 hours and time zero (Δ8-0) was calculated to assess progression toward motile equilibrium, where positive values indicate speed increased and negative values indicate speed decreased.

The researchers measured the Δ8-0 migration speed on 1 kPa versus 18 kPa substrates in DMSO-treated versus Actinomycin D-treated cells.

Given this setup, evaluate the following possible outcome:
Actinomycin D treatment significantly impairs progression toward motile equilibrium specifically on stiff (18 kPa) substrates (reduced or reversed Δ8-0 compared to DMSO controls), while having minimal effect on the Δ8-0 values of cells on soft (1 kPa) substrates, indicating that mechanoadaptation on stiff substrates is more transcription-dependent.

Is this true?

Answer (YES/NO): YES